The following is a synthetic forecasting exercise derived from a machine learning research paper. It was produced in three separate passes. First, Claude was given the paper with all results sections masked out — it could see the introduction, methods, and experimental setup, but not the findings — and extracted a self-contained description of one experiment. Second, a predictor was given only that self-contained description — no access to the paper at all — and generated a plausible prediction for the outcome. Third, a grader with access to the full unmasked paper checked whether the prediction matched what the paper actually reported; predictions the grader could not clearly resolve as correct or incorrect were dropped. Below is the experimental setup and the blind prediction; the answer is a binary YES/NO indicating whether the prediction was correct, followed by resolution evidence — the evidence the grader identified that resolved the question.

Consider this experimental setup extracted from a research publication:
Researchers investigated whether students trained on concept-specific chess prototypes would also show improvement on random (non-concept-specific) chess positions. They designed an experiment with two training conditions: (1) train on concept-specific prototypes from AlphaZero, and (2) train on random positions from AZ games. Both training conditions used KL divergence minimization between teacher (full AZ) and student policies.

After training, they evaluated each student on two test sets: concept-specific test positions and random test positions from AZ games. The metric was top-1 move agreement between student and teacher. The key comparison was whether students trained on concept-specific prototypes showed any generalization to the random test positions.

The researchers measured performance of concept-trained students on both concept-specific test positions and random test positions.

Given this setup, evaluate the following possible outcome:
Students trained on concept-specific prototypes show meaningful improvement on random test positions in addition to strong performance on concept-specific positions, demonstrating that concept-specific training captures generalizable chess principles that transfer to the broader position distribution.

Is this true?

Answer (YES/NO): YES